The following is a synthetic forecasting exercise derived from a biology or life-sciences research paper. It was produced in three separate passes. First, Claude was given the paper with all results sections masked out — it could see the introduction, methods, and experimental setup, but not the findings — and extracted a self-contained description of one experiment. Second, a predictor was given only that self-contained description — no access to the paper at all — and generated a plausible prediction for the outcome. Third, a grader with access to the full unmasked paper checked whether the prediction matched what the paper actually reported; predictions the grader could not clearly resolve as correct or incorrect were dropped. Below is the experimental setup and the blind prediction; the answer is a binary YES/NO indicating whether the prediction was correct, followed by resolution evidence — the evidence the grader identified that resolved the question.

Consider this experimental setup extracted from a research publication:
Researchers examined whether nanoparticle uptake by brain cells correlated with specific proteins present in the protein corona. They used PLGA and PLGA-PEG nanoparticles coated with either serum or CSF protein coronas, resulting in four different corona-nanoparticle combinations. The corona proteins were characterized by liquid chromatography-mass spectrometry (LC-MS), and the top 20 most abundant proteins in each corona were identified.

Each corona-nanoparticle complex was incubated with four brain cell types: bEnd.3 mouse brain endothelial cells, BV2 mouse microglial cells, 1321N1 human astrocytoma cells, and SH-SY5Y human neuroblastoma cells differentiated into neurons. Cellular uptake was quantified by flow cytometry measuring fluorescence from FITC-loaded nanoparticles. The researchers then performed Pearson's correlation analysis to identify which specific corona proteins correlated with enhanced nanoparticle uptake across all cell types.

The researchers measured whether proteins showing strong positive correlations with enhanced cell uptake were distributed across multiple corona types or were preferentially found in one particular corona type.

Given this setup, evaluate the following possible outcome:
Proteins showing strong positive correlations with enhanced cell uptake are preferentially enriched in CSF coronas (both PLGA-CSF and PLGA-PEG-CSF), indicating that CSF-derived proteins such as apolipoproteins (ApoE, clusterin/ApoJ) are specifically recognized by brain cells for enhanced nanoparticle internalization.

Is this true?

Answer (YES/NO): NO